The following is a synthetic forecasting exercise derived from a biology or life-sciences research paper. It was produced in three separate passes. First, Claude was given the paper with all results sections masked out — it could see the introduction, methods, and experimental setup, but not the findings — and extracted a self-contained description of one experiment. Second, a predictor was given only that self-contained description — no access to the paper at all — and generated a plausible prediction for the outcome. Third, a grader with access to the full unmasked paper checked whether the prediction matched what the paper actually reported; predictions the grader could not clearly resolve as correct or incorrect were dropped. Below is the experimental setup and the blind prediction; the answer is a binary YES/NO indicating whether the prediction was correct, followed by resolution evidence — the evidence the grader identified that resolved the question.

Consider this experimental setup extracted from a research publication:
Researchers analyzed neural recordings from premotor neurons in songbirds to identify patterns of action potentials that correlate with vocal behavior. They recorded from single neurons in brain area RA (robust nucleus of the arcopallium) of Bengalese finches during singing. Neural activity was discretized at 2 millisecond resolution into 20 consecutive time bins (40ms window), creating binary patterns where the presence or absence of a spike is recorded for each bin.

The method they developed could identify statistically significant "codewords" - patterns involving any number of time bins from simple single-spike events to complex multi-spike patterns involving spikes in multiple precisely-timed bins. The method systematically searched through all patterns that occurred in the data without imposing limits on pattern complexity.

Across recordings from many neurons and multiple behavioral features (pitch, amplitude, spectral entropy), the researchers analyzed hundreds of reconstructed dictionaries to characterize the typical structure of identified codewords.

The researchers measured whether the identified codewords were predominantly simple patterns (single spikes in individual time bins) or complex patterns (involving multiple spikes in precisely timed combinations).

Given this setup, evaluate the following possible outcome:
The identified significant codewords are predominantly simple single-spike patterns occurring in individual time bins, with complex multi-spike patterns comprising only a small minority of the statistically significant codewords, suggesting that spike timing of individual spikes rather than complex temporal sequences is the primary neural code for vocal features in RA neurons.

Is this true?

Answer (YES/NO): NO